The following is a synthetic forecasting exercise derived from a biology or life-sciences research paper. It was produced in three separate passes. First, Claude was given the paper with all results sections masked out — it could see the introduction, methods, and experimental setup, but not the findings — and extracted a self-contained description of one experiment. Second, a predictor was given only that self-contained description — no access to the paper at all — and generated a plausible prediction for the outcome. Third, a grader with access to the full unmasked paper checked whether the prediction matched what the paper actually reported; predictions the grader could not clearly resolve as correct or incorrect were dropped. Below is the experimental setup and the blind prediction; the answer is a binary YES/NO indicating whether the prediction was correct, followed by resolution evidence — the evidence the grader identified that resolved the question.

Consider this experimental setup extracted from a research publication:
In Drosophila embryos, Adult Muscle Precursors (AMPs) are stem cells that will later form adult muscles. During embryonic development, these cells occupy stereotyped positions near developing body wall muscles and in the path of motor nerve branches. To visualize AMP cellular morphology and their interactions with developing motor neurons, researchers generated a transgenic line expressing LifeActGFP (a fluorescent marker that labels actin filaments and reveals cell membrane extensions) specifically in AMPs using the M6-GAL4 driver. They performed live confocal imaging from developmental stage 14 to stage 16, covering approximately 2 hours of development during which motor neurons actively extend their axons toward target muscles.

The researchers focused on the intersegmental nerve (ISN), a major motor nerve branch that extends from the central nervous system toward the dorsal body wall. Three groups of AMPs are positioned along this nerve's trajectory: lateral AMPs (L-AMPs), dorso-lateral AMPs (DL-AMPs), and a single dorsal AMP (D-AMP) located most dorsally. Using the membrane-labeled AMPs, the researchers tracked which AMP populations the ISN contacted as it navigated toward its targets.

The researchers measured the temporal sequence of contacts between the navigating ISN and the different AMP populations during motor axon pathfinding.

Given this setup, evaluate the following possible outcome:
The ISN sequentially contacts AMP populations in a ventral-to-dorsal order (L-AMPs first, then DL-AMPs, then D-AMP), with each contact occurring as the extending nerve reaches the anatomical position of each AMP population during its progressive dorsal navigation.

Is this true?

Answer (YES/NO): NO